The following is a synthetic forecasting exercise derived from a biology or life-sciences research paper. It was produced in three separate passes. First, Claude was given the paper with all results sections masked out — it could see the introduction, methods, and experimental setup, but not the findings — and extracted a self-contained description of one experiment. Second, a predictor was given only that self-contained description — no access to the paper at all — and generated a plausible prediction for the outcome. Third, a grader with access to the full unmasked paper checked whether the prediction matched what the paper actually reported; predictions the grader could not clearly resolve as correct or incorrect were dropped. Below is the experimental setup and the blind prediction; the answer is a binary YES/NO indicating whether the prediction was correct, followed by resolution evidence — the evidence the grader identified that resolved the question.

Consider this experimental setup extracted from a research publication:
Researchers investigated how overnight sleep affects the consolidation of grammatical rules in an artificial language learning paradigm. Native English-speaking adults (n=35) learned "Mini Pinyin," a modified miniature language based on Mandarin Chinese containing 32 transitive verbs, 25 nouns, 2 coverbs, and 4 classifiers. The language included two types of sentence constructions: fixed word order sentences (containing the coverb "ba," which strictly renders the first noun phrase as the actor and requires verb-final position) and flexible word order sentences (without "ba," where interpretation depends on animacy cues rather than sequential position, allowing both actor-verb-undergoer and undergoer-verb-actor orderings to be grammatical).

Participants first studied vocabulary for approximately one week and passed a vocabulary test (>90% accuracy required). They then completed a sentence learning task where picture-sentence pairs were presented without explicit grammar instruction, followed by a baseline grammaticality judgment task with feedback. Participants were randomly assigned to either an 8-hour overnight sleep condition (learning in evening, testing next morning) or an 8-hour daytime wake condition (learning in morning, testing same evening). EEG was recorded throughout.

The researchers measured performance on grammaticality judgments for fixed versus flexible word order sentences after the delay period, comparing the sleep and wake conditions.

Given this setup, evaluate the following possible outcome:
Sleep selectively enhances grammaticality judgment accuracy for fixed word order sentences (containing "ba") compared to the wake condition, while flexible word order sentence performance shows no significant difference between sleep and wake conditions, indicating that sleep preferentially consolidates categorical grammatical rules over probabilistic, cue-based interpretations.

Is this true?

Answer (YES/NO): NO